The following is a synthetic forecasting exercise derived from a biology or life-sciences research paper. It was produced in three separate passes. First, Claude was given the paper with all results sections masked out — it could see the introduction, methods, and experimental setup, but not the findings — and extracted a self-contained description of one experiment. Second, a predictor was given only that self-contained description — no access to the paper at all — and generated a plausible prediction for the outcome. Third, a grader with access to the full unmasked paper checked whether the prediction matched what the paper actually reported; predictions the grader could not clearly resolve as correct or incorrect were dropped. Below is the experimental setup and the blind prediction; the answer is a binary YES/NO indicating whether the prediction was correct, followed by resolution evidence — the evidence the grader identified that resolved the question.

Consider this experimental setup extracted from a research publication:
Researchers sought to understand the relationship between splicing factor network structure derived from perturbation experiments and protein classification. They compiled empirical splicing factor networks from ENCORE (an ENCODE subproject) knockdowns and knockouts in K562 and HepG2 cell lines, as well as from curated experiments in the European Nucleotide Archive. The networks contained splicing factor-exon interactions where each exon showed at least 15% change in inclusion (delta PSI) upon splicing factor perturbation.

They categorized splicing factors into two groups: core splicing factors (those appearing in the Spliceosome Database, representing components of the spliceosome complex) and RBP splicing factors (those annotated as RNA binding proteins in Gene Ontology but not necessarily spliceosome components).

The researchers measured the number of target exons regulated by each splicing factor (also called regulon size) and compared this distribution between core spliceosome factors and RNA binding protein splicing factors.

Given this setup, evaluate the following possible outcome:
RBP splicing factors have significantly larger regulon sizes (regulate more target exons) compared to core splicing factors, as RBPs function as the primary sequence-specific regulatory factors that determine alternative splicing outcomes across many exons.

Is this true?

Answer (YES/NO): NO